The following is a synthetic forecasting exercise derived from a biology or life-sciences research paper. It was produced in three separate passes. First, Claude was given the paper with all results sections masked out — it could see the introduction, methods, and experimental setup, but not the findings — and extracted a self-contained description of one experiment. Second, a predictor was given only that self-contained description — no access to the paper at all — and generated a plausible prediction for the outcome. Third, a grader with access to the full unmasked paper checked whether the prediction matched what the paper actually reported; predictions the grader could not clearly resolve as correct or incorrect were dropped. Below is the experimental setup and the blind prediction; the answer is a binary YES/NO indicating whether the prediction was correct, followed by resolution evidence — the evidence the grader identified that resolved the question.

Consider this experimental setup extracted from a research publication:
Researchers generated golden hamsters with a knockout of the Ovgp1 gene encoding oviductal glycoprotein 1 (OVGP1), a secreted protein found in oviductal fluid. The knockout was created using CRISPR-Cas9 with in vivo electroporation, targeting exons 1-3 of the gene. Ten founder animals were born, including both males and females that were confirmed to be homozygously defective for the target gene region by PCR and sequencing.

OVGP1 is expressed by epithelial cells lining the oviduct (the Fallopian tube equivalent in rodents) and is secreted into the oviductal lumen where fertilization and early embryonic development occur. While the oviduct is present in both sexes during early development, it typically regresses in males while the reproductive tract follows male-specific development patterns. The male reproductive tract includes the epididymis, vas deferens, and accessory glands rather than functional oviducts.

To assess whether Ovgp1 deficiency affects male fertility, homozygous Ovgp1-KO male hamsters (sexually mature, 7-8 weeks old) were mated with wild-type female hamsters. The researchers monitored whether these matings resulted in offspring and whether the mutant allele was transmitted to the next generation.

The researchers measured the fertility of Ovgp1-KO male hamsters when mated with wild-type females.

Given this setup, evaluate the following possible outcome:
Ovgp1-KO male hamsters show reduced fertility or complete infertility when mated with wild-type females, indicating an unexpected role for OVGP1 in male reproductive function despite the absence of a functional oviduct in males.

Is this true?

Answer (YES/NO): NO